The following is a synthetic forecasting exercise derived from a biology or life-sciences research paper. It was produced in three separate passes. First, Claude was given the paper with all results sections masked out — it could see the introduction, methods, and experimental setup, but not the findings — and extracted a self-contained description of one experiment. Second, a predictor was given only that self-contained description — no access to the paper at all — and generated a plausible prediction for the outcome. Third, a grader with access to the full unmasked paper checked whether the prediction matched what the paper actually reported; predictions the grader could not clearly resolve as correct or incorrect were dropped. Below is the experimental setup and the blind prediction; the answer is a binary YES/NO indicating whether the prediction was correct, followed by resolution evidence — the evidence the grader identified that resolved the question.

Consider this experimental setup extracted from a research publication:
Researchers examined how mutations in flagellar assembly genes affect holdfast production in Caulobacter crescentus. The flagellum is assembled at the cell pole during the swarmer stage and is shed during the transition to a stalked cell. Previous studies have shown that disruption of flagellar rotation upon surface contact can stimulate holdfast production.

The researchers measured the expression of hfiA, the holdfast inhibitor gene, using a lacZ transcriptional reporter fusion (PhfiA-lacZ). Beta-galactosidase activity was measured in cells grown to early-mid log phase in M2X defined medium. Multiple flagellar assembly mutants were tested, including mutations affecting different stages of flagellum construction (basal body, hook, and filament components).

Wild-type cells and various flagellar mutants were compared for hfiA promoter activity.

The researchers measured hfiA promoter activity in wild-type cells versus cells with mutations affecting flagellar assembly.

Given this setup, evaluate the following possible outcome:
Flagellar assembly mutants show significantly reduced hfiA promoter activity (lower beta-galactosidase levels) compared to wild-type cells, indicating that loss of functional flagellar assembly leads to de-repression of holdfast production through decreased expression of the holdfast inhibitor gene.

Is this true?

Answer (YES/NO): YES